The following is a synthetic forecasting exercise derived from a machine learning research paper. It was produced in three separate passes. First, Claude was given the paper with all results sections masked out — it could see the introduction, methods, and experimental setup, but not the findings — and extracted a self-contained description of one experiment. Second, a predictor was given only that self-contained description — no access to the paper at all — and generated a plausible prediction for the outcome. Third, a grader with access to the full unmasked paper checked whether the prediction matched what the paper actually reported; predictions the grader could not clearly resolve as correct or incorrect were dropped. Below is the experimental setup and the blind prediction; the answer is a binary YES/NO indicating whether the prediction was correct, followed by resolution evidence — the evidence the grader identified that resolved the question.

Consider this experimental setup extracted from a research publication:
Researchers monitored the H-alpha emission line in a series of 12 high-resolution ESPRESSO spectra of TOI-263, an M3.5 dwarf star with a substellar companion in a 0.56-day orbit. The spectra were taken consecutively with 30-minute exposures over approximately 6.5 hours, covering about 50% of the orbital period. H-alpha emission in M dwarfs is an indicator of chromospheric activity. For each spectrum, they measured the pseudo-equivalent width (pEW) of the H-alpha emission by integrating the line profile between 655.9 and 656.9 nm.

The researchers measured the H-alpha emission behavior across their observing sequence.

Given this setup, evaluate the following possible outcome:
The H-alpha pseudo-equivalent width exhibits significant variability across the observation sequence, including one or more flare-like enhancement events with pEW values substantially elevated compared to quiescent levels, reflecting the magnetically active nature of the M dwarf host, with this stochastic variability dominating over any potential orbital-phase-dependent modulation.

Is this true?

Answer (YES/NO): NO